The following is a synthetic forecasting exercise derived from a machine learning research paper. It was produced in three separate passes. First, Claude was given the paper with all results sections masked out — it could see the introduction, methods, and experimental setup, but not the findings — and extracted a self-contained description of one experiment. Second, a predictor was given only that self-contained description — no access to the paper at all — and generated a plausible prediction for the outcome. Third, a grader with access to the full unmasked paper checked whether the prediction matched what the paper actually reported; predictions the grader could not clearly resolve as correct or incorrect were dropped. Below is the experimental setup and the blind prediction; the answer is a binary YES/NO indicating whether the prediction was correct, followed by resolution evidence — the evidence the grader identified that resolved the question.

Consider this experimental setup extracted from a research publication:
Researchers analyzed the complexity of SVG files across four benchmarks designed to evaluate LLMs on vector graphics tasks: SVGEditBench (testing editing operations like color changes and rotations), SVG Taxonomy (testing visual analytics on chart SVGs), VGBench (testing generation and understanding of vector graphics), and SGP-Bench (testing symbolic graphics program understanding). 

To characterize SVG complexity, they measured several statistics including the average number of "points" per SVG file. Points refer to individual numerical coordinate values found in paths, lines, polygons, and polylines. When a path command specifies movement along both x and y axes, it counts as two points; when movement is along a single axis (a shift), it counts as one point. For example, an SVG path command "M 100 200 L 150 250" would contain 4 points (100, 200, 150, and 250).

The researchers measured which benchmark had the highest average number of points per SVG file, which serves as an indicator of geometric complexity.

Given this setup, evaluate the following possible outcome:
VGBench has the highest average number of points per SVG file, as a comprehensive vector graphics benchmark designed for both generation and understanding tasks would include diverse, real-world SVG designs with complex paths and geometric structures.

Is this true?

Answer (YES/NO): YES